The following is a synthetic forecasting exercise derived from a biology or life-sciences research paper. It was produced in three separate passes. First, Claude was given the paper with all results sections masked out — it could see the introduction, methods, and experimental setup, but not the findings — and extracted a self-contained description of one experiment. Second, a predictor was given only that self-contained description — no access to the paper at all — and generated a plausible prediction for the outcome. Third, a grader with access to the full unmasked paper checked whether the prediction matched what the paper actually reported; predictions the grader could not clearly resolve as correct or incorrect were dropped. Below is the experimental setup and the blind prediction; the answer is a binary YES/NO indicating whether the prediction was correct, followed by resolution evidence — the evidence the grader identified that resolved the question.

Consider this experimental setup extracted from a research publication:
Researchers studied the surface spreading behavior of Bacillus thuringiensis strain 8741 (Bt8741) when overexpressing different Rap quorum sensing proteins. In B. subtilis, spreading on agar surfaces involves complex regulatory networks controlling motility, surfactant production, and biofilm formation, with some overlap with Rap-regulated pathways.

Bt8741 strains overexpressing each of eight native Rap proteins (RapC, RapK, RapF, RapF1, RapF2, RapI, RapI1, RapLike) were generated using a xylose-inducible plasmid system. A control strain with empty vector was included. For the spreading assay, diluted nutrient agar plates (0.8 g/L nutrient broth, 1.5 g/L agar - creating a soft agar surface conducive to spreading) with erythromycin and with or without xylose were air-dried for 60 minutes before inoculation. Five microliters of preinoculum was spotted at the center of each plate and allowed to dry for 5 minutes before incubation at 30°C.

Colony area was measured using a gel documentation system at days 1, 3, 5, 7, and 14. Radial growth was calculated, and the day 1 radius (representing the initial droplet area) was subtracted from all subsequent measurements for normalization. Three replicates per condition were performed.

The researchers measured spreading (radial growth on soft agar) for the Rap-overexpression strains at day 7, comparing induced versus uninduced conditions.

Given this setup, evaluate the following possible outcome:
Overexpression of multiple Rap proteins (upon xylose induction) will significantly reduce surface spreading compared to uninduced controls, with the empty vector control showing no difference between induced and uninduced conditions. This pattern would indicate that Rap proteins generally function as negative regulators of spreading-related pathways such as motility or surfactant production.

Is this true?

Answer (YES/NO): YES